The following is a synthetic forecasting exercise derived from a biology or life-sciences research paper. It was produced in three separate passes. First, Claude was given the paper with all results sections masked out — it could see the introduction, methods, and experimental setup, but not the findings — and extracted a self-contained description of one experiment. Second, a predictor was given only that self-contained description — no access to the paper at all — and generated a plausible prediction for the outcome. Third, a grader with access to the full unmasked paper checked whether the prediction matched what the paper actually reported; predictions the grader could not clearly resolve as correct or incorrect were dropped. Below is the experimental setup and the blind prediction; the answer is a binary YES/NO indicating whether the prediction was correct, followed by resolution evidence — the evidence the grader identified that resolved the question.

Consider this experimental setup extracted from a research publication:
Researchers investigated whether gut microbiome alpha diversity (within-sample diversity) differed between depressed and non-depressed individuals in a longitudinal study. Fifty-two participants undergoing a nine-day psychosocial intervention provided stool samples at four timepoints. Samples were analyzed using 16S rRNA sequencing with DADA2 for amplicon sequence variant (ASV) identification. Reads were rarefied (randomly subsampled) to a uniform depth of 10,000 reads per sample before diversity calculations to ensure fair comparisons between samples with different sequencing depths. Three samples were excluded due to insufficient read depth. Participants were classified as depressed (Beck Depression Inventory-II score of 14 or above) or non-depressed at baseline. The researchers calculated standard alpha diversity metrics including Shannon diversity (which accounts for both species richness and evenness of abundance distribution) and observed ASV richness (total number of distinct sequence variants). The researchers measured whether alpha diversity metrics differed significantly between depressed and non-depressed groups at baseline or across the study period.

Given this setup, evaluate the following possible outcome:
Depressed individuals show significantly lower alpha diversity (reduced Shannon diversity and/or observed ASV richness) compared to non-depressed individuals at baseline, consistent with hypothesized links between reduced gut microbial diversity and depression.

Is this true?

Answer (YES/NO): NO